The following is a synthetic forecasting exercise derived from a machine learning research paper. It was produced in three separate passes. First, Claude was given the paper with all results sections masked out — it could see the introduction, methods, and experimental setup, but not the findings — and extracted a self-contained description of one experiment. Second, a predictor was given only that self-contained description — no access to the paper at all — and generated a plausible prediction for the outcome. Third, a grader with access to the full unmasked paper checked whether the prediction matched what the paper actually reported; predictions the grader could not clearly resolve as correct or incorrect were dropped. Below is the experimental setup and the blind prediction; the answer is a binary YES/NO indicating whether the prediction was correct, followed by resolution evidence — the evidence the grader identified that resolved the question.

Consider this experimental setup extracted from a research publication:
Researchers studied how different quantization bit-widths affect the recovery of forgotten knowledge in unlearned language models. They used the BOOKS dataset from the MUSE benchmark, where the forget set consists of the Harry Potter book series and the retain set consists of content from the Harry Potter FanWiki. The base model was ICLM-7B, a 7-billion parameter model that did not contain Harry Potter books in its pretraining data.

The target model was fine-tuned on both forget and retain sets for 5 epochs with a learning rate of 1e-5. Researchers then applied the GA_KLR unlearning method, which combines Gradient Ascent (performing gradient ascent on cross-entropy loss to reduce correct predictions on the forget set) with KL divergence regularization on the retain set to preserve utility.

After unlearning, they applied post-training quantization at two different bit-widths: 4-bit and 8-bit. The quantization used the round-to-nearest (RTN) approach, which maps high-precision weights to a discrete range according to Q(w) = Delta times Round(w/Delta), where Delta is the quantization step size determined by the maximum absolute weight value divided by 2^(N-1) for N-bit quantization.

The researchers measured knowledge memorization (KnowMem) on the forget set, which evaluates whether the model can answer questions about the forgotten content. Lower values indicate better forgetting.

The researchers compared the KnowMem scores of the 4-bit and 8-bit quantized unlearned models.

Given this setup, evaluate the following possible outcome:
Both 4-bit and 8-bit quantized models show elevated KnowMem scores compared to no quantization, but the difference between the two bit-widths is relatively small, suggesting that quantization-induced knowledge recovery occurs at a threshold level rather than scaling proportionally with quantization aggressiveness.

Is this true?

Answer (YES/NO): NO